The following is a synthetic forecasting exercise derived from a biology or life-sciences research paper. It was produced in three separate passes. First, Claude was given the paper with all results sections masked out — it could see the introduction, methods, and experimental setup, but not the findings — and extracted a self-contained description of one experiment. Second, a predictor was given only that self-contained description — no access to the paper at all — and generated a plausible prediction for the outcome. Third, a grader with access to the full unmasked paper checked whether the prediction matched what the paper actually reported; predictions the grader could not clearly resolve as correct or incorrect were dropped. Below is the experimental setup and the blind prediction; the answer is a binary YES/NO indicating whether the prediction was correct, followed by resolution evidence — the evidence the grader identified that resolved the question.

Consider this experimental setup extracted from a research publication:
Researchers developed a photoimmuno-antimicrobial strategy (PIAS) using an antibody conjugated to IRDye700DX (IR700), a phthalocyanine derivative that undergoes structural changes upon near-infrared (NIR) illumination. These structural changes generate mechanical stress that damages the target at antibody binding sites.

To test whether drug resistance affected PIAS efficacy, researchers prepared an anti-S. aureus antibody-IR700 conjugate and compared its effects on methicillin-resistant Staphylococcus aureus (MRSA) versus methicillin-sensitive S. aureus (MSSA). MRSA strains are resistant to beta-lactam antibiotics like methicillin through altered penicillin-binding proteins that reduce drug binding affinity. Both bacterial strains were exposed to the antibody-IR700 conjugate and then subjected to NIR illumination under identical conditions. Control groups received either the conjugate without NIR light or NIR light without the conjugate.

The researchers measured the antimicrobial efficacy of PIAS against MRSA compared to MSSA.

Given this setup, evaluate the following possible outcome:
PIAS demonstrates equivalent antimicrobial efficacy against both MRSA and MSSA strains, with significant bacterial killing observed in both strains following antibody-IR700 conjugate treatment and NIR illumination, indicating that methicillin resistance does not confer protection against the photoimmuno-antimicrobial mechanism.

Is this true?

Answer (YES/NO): YES